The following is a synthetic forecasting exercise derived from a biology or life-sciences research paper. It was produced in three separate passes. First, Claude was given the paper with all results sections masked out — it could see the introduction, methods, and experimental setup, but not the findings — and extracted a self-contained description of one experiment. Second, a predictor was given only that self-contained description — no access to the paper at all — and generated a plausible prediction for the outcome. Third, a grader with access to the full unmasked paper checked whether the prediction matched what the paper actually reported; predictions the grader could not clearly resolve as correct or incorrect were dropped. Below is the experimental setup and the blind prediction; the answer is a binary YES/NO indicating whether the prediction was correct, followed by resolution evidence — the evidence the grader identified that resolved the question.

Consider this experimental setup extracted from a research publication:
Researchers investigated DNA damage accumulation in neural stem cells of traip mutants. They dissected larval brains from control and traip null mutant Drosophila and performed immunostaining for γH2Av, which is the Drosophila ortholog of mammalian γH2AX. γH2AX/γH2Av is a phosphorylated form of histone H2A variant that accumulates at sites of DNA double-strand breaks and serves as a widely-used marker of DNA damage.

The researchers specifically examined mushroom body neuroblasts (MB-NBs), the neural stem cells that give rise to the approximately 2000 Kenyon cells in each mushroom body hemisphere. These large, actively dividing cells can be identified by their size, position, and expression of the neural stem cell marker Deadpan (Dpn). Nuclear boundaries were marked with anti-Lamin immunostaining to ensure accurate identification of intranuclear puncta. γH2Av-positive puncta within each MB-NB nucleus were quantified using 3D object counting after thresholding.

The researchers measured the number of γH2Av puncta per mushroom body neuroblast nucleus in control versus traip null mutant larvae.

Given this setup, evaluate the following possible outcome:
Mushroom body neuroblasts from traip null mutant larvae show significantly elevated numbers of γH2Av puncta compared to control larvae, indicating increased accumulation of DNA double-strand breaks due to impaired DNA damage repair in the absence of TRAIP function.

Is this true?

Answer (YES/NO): NO